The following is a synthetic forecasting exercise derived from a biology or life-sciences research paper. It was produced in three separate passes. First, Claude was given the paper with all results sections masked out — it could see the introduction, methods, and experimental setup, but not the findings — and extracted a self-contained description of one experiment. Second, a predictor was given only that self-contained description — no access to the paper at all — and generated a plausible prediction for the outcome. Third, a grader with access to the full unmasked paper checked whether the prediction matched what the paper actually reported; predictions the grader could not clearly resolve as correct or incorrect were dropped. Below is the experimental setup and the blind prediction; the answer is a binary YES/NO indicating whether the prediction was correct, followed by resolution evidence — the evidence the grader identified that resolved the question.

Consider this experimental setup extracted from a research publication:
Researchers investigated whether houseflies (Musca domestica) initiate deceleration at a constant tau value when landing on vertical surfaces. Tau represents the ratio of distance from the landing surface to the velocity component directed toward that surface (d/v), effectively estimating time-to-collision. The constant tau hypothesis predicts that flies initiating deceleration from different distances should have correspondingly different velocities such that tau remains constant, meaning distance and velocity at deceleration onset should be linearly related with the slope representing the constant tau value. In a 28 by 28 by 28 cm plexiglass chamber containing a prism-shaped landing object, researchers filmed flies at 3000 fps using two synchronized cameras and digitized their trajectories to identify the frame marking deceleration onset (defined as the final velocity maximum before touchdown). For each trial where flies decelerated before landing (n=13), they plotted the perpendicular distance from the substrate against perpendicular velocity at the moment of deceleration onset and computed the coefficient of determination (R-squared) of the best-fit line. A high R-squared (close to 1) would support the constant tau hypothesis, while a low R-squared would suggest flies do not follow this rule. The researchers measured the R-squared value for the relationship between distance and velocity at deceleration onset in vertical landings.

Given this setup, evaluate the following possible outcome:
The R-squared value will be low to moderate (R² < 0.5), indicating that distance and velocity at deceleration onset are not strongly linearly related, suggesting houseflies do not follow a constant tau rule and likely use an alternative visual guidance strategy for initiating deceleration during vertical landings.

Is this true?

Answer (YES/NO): NO